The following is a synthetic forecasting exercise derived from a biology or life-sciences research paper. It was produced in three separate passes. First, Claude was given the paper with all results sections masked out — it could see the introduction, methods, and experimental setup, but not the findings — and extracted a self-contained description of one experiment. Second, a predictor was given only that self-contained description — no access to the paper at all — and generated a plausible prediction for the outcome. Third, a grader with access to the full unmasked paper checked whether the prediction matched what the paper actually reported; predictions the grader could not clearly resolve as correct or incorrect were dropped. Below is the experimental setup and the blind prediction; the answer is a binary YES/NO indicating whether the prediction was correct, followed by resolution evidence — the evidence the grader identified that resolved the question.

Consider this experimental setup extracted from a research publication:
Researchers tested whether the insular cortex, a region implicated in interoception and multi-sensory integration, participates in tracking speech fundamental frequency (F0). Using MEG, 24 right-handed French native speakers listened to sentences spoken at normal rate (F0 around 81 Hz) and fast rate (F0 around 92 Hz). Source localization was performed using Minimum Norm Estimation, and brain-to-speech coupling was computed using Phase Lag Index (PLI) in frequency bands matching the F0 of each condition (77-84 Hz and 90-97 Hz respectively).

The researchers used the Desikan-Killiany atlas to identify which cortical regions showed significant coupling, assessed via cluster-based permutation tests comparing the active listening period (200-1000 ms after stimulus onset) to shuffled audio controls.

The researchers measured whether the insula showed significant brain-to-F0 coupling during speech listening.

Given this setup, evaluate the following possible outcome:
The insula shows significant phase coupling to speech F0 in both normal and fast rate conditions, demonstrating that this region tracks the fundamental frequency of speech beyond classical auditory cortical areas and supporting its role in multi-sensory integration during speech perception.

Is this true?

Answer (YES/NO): YES